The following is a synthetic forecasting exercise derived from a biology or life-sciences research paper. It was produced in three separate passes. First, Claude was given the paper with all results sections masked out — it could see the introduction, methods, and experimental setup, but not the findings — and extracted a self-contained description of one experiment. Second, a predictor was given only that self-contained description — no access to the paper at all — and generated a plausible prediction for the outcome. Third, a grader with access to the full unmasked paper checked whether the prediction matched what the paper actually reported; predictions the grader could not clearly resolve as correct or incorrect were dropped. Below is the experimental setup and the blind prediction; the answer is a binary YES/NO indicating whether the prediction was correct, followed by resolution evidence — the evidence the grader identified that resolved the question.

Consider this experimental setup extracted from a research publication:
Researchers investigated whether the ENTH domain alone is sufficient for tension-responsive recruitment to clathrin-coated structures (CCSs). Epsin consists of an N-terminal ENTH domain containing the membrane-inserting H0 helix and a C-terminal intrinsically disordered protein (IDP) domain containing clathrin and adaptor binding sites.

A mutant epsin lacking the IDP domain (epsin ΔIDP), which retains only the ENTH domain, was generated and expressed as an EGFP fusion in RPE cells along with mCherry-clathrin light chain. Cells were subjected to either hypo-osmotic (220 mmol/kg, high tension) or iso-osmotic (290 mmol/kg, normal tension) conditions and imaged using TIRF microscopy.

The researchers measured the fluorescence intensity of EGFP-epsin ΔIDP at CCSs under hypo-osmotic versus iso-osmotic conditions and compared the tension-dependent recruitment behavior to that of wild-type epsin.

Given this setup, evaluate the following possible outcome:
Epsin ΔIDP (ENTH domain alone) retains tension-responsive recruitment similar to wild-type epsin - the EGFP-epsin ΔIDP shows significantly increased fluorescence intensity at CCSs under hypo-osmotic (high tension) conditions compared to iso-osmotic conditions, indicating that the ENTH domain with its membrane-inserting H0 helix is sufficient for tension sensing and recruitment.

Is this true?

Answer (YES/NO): NO